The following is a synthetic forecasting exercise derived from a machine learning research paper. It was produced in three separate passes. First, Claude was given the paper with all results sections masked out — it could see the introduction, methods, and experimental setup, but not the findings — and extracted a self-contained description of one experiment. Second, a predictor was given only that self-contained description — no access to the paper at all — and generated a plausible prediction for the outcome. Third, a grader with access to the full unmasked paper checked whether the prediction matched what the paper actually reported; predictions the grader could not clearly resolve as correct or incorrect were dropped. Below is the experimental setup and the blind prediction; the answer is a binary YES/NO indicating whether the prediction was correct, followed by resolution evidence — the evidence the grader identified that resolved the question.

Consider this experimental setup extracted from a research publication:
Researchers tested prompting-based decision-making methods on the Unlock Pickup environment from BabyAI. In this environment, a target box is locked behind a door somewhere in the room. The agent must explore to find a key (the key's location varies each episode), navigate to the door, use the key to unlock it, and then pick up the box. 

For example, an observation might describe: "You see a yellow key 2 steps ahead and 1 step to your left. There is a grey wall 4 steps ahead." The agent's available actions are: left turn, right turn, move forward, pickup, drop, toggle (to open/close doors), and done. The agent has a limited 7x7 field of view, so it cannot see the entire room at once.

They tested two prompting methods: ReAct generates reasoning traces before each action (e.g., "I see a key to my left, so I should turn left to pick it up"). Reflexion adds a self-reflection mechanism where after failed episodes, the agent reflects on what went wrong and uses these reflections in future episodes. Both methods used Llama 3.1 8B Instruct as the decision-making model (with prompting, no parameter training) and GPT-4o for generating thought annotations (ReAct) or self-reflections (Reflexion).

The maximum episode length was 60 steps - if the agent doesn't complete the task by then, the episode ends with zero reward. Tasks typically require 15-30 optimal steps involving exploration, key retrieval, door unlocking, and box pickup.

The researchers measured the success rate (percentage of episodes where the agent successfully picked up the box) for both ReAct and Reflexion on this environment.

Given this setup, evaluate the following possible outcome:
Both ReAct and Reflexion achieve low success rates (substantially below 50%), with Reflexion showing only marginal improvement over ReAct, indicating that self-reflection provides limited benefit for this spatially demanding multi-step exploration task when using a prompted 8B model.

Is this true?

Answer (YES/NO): YES